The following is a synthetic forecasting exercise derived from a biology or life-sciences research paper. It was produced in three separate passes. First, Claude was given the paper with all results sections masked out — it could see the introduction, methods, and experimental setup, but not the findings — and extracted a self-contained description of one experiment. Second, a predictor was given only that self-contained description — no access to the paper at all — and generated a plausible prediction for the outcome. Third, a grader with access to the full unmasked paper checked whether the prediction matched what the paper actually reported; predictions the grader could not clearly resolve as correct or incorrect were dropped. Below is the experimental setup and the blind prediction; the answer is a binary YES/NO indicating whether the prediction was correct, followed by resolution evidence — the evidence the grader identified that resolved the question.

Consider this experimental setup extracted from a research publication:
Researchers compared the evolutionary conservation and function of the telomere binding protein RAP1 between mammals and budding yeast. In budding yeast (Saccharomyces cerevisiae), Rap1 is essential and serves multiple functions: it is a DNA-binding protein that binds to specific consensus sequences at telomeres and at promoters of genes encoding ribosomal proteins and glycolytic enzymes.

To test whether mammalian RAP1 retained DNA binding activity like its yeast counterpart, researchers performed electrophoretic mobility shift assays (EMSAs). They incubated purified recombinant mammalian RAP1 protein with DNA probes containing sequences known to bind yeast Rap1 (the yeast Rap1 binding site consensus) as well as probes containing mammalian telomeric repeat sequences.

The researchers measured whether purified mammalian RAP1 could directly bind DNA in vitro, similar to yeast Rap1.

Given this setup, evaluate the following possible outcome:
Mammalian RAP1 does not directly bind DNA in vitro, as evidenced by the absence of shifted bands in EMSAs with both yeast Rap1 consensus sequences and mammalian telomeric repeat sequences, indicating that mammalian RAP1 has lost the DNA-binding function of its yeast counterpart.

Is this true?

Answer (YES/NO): NO